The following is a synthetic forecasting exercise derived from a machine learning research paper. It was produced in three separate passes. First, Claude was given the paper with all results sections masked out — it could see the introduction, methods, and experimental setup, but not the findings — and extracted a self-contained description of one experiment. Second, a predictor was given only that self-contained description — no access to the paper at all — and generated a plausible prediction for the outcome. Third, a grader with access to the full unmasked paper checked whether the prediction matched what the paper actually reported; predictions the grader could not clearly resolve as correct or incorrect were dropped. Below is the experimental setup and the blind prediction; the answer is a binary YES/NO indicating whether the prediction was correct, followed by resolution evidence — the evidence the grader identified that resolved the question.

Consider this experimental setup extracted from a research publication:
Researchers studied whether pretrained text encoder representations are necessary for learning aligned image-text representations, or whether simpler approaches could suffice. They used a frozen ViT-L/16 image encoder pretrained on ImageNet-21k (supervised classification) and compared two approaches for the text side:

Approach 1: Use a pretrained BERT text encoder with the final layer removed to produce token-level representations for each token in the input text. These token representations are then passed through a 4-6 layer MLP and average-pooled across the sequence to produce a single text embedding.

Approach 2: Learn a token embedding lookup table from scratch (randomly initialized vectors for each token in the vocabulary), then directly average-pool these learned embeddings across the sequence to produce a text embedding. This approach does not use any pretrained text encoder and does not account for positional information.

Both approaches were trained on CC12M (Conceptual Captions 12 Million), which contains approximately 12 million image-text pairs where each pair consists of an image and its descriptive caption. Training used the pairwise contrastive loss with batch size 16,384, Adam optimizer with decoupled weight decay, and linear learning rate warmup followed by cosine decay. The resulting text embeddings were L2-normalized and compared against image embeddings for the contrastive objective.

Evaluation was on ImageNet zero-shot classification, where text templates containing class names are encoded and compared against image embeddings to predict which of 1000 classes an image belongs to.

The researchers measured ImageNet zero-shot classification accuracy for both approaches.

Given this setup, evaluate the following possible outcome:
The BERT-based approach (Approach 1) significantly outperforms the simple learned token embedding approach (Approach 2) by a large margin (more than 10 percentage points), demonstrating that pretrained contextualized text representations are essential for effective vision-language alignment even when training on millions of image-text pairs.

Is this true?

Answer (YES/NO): NO